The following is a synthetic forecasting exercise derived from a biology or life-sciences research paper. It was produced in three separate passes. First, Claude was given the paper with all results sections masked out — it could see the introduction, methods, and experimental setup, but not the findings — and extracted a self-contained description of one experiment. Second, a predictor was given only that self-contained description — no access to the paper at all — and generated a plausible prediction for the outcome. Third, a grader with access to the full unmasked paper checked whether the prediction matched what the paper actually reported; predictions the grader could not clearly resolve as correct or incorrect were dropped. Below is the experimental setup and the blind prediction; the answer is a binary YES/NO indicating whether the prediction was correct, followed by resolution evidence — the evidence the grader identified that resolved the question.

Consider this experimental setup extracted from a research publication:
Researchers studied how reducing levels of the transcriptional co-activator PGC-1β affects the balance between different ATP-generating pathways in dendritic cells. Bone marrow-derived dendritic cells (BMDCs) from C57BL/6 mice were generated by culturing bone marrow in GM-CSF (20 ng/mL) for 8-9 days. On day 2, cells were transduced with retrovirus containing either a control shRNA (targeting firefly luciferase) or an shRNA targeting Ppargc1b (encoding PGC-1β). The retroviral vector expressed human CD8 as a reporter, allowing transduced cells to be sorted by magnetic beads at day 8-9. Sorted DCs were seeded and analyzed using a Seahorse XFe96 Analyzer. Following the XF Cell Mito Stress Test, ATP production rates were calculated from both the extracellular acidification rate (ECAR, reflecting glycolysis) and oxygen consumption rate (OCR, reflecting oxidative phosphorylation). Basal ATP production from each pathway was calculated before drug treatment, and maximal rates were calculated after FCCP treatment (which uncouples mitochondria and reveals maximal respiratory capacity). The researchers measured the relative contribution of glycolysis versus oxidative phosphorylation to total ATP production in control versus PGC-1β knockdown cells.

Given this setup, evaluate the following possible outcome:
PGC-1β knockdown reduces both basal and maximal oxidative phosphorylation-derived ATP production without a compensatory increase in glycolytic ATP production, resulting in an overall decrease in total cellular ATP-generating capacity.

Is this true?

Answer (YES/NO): NO